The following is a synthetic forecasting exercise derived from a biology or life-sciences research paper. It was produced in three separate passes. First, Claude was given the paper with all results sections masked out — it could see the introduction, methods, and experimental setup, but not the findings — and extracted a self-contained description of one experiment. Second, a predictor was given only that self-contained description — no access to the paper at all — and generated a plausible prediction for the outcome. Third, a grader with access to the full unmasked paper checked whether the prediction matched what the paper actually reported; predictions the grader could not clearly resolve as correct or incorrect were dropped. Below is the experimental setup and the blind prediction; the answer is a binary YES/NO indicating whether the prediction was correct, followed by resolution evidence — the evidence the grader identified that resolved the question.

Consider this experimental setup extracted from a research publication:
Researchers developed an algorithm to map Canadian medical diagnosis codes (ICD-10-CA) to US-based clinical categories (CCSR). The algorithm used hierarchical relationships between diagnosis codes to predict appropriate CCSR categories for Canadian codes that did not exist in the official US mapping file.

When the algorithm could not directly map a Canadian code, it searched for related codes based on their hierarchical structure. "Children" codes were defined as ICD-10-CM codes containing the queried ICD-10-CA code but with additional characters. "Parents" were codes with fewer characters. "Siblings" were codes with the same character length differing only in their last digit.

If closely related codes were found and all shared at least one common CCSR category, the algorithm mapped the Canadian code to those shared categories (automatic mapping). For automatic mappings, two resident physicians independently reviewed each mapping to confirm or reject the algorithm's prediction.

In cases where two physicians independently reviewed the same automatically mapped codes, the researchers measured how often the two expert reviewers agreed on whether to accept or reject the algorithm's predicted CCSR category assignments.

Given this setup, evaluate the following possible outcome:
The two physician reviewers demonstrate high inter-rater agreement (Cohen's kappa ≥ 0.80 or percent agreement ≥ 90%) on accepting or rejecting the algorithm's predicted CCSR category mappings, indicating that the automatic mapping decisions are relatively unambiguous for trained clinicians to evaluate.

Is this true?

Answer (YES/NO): YES